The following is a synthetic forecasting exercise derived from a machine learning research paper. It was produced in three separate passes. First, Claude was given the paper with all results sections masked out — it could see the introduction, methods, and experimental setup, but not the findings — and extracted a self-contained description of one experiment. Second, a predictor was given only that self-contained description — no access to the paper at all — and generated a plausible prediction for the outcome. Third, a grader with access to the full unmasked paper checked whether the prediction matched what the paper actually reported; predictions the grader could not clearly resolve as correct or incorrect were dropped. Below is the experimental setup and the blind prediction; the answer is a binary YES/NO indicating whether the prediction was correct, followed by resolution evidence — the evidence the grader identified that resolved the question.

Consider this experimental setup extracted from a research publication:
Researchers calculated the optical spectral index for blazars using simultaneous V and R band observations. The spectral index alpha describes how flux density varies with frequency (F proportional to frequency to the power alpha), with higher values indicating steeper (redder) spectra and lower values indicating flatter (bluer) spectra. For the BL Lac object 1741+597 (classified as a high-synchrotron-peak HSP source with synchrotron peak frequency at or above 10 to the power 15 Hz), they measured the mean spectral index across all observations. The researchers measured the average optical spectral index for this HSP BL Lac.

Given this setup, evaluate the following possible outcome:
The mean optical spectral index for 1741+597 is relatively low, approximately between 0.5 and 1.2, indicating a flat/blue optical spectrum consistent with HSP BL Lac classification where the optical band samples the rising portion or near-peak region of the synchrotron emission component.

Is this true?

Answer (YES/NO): NO